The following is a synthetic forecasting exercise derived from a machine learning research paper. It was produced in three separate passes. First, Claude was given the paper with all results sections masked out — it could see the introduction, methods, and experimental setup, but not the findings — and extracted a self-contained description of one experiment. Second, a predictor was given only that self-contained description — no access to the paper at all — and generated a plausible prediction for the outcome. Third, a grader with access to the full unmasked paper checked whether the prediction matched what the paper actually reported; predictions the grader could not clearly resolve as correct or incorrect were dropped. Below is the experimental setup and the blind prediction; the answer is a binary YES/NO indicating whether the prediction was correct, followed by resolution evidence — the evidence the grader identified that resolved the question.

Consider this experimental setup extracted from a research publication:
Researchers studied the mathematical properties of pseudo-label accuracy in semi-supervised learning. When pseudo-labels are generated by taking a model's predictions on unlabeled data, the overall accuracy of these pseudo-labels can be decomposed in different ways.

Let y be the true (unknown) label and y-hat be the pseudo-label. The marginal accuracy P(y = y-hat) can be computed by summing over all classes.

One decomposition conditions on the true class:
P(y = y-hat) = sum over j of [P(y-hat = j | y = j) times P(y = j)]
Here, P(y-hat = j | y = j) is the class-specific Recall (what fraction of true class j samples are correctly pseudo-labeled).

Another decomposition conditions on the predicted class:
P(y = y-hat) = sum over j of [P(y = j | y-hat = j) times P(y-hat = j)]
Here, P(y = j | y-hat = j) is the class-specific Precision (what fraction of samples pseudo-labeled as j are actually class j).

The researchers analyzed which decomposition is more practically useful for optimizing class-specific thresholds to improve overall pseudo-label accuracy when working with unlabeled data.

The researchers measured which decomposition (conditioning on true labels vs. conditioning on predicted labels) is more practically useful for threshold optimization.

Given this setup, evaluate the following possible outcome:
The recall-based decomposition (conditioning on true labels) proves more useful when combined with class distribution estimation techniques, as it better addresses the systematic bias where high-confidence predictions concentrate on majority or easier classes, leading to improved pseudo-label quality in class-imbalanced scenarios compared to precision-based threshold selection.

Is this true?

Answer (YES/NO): NO